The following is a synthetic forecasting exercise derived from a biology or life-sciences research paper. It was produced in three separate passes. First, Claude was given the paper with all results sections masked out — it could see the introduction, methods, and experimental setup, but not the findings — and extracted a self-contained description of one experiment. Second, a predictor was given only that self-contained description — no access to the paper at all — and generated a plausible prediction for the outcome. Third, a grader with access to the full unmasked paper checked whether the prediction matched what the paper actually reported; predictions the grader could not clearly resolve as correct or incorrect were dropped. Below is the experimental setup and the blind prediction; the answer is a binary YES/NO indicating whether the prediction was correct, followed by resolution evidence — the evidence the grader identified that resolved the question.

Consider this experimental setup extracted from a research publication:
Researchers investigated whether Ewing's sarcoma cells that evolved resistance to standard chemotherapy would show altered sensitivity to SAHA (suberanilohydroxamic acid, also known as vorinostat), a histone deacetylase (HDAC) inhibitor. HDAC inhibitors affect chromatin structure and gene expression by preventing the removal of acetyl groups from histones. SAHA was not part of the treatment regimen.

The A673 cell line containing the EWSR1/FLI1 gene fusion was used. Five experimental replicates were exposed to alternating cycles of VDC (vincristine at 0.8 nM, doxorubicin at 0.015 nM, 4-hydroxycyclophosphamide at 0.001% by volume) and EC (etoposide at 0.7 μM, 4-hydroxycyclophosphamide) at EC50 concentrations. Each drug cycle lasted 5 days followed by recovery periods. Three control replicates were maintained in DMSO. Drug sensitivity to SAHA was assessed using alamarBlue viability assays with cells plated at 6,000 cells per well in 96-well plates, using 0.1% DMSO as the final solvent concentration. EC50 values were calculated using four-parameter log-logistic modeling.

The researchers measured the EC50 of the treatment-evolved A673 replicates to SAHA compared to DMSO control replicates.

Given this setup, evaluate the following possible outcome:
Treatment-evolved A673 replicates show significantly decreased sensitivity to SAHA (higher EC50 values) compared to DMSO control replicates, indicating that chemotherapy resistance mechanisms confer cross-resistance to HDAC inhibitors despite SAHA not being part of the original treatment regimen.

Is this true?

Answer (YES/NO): NO